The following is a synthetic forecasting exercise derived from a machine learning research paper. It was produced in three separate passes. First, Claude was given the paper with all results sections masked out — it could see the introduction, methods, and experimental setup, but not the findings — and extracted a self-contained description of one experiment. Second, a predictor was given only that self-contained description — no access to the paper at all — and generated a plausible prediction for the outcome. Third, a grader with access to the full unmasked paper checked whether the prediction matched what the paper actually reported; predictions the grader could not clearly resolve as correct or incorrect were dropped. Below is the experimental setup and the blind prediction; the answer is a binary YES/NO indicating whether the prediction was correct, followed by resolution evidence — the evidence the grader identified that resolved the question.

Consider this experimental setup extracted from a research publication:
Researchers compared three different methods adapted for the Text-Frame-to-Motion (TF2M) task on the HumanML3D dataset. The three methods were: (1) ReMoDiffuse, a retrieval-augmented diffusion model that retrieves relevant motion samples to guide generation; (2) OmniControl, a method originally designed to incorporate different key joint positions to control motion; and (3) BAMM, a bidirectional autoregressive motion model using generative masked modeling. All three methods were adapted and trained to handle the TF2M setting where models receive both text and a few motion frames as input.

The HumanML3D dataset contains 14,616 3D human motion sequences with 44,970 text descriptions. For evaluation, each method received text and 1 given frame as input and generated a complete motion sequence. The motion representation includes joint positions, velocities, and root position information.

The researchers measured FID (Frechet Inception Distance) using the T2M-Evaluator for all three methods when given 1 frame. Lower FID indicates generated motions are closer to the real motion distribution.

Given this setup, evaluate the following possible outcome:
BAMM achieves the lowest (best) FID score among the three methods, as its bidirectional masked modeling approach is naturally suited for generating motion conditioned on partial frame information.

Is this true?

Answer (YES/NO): YES